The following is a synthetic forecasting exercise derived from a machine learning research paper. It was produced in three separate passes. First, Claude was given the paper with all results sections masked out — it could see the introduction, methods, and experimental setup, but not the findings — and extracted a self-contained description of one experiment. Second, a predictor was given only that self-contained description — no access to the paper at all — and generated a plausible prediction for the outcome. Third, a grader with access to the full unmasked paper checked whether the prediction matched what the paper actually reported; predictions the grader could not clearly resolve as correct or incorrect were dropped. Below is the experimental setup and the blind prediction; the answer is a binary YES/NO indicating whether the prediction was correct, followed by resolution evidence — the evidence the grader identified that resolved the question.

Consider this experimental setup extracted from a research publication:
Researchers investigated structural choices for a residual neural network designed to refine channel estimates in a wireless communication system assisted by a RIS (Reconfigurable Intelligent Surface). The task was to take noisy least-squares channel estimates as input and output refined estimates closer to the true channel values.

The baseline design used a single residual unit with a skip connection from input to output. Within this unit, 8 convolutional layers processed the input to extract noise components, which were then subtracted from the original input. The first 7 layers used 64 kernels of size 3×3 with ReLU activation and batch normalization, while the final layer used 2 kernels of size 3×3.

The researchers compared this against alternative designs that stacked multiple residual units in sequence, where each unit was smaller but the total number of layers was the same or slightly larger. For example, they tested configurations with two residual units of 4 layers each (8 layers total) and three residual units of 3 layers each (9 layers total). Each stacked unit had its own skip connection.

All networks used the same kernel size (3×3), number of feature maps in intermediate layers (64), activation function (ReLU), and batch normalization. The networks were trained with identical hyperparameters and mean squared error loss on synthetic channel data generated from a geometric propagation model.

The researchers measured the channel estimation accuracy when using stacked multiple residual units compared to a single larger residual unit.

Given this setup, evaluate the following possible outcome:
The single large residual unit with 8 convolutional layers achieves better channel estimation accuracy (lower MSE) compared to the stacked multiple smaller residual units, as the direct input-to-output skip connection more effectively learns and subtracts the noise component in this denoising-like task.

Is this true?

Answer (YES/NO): YES